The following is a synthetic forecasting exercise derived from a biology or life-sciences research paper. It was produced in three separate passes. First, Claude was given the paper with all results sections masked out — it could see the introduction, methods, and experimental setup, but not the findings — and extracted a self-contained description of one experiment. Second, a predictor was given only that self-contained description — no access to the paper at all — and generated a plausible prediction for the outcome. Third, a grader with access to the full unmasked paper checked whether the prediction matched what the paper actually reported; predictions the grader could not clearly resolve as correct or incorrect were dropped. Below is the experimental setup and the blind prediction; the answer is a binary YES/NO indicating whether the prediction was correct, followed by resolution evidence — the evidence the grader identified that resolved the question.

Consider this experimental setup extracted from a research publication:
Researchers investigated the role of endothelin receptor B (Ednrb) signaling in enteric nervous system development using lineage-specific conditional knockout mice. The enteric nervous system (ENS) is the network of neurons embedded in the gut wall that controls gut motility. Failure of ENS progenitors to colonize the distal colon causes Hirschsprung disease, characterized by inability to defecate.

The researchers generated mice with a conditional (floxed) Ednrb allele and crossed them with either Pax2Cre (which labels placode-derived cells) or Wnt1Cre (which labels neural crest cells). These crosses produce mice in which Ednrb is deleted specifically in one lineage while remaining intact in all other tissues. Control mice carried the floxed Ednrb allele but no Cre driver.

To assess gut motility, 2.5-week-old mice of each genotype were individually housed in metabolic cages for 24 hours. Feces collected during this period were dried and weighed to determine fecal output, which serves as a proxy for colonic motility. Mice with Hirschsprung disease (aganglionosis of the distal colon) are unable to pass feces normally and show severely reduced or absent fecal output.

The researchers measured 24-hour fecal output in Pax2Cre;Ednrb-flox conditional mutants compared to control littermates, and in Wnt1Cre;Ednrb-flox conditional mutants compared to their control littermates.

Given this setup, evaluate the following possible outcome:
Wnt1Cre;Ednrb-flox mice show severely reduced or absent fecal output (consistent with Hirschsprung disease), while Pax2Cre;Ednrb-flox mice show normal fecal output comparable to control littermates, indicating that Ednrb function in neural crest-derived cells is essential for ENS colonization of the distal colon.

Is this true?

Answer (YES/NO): NO